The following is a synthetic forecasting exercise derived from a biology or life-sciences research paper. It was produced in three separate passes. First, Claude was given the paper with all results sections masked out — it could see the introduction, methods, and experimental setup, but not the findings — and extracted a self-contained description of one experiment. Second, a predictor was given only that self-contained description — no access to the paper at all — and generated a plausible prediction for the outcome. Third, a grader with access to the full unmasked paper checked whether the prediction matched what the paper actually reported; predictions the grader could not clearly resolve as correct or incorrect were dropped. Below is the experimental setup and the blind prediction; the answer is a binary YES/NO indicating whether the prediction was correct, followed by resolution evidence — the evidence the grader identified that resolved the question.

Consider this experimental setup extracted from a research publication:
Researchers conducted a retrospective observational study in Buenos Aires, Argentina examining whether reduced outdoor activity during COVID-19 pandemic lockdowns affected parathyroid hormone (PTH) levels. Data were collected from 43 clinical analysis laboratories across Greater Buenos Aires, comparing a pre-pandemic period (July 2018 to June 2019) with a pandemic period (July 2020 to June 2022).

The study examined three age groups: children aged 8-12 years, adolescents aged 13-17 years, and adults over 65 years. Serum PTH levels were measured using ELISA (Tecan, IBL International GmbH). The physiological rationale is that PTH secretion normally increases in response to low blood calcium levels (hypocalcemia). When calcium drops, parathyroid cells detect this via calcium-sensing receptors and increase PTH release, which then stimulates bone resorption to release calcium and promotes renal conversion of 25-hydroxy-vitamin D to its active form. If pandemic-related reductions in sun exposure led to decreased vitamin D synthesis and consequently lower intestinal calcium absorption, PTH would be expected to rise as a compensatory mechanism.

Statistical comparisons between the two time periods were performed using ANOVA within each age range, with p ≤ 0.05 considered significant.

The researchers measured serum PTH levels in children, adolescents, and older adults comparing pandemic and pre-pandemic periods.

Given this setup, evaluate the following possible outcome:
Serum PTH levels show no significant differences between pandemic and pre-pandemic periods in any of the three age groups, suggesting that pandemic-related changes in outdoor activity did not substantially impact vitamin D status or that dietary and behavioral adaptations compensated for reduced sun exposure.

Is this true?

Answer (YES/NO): NO